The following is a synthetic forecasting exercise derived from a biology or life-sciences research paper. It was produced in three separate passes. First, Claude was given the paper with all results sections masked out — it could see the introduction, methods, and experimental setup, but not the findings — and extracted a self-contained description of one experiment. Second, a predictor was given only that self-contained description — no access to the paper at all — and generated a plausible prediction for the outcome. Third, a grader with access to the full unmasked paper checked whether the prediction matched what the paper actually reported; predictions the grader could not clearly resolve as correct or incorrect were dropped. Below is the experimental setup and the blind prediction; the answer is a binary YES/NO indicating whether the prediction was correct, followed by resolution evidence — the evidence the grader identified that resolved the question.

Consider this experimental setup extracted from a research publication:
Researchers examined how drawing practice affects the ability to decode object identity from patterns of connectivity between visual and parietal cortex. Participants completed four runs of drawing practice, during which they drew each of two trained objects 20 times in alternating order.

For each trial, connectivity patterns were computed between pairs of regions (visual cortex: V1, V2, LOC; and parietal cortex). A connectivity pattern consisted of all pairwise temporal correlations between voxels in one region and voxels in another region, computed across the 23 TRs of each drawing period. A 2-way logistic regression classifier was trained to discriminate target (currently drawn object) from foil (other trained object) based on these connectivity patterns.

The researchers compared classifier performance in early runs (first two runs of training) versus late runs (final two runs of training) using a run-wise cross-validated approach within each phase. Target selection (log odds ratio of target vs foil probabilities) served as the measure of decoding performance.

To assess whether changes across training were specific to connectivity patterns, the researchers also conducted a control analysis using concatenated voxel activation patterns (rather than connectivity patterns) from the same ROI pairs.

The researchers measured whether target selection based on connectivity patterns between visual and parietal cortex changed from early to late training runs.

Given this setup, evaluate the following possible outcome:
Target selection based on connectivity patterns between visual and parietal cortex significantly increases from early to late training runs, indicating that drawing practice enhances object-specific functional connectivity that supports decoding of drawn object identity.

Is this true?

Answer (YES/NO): YES